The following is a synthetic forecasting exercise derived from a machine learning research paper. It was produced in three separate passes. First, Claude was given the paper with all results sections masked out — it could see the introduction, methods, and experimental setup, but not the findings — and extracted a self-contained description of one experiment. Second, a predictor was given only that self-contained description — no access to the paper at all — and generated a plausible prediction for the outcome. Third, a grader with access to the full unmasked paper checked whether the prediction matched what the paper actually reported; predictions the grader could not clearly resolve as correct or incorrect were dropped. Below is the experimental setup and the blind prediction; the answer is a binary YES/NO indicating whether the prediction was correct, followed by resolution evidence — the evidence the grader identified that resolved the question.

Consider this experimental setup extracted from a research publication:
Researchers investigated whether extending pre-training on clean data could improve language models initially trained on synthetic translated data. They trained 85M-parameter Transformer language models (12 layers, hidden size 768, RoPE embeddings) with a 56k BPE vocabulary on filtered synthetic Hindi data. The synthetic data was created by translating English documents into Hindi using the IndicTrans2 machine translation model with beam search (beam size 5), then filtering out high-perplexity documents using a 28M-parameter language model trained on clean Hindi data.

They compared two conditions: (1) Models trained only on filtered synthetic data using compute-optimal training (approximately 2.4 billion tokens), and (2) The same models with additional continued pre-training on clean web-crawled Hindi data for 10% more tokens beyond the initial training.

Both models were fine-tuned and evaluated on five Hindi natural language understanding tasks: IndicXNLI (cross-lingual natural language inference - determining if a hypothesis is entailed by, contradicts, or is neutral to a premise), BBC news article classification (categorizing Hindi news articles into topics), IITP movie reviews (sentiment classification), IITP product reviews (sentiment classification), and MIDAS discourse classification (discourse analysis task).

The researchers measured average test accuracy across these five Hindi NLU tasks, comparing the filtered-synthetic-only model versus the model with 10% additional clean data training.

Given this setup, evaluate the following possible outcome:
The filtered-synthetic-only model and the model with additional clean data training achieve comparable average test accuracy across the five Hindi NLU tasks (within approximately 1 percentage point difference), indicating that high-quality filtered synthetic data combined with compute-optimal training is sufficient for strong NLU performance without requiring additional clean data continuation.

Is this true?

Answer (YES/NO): NO